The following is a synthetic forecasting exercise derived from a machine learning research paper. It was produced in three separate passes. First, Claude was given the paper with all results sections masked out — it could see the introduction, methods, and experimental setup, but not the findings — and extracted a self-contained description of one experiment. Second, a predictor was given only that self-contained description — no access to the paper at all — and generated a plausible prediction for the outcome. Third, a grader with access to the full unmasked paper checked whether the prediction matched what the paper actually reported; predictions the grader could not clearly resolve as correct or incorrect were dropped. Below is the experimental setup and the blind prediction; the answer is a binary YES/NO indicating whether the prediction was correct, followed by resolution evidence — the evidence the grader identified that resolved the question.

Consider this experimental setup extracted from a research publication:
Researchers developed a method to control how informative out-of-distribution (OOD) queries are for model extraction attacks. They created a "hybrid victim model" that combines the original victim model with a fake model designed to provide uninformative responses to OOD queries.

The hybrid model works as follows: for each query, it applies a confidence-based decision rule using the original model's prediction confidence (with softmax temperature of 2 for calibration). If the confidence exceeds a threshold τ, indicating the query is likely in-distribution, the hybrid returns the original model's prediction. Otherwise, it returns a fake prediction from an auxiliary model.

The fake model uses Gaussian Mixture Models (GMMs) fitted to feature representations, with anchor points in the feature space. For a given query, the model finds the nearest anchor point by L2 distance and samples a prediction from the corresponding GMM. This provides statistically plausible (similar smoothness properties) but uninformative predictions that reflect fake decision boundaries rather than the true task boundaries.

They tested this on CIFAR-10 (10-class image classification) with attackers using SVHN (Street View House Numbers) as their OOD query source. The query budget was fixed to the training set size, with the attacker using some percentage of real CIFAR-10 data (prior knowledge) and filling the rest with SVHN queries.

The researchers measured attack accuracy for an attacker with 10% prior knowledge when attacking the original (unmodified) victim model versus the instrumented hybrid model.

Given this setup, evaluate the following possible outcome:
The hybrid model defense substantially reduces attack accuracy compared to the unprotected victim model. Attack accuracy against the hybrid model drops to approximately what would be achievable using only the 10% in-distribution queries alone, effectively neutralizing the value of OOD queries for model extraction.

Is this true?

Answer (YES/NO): YES